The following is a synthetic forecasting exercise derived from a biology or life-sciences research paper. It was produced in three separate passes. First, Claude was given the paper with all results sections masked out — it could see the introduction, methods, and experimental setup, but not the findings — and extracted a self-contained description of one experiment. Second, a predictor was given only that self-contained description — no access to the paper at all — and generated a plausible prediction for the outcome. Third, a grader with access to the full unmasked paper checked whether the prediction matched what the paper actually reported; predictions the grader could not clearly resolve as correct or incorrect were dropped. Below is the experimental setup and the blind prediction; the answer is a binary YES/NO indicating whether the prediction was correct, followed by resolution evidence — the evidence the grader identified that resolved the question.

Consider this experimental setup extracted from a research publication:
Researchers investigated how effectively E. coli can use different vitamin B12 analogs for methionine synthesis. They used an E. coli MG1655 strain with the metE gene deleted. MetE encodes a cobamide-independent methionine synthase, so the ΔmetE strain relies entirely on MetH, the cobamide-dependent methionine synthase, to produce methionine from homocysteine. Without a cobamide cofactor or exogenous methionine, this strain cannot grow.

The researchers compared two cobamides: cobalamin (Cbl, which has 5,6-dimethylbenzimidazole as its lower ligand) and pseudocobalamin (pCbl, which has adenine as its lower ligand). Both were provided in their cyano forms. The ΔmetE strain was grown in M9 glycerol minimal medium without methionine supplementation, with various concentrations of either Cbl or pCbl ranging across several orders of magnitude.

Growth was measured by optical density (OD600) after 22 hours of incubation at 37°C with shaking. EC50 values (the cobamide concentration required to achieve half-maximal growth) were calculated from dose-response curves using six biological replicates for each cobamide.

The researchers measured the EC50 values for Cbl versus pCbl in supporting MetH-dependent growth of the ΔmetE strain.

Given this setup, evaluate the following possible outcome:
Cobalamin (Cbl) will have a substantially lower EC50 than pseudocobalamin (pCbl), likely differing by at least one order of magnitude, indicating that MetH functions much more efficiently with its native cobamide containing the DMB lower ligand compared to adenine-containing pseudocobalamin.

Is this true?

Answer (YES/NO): YES